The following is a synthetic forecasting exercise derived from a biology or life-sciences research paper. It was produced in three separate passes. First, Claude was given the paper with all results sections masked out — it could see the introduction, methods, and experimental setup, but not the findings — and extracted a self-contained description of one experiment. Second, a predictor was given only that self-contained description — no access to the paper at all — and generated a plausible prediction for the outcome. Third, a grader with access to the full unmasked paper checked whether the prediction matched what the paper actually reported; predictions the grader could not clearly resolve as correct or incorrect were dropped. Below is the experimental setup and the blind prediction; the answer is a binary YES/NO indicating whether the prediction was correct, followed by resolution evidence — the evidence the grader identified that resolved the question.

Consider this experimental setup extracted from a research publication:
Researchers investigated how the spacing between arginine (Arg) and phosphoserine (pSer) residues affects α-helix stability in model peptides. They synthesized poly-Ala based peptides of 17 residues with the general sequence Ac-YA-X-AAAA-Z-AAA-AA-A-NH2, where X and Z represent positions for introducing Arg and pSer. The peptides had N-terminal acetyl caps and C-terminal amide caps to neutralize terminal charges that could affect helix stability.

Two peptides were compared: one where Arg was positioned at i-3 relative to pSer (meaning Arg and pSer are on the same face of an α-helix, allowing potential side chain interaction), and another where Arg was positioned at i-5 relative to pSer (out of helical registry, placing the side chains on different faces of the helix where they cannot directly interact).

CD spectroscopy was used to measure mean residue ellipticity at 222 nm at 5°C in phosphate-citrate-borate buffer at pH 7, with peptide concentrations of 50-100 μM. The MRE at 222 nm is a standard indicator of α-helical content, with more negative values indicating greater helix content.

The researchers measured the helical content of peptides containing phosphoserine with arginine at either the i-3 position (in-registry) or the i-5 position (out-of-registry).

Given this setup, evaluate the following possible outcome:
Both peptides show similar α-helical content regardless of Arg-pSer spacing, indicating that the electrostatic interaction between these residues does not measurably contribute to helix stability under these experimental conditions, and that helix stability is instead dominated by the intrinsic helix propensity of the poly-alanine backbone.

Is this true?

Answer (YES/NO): NO